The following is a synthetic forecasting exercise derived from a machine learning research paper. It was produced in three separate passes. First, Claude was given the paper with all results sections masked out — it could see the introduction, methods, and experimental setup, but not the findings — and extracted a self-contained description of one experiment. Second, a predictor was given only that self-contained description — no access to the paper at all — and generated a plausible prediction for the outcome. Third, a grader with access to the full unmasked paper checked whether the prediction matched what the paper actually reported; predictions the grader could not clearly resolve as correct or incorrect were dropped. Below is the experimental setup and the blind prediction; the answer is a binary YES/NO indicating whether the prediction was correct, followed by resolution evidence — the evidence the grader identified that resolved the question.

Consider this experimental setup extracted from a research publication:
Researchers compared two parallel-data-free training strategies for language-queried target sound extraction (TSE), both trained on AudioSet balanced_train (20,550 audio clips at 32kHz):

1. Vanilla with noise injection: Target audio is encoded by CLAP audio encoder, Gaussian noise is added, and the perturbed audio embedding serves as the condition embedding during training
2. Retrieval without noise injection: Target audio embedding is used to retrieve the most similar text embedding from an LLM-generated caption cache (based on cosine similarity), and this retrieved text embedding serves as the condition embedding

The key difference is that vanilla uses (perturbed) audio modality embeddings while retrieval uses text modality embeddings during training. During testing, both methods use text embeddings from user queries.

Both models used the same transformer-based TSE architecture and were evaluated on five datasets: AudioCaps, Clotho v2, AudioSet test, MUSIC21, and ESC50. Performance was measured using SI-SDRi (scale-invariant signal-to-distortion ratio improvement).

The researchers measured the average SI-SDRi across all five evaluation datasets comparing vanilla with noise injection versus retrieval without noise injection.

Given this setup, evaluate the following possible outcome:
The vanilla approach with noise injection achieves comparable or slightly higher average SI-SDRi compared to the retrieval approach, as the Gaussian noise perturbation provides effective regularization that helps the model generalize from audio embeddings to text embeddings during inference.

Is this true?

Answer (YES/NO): NO